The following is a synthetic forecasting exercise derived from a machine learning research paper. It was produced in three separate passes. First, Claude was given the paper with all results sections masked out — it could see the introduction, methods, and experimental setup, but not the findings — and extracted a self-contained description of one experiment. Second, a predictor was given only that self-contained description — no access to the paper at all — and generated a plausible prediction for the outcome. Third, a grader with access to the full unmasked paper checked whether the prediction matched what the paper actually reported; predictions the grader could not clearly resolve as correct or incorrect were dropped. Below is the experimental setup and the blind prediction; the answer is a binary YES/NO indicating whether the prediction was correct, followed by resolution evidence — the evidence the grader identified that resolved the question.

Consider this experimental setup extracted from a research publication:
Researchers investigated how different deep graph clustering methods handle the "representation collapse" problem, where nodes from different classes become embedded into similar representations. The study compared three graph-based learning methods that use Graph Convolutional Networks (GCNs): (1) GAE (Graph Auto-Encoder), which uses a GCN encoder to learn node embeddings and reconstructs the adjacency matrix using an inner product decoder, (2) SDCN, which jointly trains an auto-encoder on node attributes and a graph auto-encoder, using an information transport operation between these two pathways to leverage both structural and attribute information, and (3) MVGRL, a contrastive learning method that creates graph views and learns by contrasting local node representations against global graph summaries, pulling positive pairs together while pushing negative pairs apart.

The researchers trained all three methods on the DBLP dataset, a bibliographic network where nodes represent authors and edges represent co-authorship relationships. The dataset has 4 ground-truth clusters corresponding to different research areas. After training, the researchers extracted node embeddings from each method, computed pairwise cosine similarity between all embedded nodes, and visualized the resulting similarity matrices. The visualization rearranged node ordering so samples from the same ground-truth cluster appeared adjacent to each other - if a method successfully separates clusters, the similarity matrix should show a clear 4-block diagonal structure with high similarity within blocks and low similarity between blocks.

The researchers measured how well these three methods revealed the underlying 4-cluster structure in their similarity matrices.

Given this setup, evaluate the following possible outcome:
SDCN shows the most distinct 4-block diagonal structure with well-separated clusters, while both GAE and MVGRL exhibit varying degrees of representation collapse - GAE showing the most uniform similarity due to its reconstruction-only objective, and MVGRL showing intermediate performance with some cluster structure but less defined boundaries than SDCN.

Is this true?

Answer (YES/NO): NO